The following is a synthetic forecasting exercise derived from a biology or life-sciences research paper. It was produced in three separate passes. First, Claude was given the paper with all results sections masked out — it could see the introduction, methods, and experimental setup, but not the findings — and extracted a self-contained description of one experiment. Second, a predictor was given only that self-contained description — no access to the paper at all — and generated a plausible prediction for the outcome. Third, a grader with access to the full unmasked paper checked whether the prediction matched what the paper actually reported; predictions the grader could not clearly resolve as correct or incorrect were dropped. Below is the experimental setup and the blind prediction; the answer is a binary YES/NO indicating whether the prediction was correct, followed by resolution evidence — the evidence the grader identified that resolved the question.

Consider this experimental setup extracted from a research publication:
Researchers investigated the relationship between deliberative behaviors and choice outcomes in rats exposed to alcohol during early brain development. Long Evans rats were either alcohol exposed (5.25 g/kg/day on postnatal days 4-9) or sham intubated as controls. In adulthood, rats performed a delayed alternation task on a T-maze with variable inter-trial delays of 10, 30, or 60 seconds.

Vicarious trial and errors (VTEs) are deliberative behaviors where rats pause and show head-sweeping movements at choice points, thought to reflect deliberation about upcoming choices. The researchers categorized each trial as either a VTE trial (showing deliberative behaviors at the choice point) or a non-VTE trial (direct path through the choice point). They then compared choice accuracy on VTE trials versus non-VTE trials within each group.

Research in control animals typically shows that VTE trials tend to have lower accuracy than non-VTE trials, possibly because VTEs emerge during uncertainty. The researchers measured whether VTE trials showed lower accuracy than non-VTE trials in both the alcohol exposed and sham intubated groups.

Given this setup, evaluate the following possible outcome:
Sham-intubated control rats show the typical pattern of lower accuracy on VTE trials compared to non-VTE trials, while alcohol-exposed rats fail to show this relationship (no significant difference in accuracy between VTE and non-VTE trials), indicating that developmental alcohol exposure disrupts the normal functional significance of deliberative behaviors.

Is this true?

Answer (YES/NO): NO